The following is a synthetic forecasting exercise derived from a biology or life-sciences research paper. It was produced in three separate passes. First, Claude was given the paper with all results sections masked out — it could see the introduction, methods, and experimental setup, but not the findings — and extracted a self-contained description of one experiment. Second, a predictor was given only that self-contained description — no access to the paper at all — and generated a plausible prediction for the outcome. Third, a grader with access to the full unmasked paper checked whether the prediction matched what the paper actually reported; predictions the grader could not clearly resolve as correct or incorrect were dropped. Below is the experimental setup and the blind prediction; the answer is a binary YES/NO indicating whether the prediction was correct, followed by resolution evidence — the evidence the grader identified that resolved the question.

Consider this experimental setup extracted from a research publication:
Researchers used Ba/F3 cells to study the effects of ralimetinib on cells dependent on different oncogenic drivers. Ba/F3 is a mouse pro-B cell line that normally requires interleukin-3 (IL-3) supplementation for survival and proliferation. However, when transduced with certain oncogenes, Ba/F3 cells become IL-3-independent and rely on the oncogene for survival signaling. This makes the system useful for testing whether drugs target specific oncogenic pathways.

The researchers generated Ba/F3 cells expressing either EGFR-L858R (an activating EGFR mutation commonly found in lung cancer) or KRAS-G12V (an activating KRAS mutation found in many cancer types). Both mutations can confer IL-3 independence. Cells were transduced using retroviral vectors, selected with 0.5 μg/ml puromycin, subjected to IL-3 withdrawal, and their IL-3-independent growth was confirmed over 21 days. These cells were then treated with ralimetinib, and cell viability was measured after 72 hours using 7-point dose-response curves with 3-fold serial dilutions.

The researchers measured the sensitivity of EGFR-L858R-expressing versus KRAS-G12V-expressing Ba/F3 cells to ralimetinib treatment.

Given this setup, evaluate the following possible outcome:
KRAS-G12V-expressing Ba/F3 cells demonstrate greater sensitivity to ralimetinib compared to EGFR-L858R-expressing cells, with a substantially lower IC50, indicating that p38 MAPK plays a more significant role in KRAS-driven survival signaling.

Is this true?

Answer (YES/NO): NO